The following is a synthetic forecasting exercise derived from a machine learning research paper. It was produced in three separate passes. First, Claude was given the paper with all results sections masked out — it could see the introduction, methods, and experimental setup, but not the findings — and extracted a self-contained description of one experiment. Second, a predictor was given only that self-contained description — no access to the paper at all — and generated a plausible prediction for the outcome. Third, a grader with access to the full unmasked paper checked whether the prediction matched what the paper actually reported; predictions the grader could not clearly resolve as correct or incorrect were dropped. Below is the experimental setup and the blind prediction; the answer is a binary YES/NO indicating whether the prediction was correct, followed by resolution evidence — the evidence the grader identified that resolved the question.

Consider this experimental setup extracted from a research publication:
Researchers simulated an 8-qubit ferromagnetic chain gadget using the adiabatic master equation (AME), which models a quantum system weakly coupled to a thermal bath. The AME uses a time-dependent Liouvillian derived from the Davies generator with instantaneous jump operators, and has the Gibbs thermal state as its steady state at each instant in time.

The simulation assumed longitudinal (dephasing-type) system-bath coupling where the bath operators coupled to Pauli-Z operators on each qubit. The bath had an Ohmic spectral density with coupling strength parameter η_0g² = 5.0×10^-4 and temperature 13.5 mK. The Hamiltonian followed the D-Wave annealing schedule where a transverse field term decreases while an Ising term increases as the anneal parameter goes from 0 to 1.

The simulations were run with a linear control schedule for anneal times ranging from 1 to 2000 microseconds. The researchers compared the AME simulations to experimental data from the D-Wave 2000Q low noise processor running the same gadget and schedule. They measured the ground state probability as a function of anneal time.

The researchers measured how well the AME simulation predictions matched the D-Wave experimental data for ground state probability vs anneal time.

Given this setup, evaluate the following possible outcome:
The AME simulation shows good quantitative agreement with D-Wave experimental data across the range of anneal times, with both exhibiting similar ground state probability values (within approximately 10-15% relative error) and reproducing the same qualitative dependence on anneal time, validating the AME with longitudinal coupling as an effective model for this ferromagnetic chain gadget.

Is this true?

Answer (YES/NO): NO